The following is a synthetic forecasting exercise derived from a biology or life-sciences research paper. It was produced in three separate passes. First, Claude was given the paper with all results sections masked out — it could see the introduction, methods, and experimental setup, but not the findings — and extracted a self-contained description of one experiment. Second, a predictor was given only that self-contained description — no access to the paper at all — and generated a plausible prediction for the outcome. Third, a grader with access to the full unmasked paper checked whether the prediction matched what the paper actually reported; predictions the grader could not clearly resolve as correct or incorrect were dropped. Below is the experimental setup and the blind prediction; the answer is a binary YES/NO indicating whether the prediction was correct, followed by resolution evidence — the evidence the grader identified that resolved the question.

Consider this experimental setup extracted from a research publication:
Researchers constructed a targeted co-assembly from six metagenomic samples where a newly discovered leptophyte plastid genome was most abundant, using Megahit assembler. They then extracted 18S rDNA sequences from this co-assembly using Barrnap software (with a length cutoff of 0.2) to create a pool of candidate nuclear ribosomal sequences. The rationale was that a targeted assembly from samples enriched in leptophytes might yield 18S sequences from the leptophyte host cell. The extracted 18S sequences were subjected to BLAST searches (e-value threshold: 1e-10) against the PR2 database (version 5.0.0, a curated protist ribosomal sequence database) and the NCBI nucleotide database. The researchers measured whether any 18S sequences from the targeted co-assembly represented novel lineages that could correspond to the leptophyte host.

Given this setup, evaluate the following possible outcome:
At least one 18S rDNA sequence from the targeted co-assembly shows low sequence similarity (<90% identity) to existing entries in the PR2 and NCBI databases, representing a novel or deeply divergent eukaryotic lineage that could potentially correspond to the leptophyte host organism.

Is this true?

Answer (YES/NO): NO